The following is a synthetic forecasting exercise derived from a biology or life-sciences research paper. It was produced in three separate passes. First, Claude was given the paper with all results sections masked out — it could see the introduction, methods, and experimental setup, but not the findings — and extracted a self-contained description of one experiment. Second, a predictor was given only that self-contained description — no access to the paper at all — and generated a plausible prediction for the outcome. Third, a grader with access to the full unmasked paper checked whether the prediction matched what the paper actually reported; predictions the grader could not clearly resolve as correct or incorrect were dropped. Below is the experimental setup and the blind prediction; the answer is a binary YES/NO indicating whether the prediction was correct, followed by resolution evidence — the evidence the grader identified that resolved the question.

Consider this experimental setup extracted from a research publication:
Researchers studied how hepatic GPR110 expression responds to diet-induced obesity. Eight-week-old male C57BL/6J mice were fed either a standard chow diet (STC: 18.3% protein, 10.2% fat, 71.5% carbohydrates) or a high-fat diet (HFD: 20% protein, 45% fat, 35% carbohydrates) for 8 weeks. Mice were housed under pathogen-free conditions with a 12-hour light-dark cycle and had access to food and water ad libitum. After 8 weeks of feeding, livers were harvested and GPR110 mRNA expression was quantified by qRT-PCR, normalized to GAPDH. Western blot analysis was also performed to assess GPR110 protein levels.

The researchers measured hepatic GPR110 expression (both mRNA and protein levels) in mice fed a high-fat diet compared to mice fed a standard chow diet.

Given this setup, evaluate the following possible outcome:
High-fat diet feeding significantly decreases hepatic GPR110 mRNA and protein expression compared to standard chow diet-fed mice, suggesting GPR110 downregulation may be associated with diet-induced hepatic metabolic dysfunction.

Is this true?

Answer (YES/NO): YES